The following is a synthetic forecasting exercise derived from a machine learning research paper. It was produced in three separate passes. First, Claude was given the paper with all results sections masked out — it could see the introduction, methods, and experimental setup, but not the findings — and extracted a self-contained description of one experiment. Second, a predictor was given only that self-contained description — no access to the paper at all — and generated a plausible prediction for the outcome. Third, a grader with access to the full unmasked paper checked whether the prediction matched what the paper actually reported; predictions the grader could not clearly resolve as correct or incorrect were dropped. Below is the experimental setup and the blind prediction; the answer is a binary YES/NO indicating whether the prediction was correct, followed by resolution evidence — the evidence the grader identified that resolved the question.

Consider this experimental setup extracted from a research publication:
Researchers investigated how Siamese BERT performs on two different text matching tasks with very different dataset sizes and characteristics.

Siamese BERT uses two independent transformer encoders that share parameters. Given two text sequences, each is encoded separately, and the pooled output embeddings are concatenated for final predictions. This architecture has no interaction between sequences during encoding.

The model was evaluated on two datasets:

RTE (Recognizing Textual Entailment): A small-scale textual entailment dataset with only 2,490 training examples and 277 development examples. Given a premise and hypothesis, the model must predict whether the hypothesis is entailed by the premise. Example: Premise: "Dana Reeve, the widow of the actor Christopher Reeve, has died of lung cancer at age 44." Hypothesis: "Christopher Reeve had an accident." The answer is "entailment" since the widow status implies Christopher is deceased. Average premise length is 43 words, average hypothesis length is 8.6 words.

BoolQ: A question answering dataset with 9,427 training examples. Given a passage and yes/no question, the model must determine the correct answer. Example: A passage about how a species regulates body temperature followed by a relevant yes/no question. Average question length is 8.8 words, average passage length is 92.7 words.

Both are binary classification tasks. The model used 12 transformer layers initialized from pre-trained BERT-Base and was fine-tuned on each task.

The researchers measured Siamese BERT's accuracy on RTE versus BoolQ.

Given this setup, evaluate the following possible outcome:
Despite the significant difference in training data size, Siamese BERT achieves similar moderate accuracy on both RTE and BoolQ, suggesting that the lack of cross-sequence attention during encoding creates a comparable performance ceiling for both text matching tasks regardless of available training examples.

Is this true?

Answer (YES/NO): NO